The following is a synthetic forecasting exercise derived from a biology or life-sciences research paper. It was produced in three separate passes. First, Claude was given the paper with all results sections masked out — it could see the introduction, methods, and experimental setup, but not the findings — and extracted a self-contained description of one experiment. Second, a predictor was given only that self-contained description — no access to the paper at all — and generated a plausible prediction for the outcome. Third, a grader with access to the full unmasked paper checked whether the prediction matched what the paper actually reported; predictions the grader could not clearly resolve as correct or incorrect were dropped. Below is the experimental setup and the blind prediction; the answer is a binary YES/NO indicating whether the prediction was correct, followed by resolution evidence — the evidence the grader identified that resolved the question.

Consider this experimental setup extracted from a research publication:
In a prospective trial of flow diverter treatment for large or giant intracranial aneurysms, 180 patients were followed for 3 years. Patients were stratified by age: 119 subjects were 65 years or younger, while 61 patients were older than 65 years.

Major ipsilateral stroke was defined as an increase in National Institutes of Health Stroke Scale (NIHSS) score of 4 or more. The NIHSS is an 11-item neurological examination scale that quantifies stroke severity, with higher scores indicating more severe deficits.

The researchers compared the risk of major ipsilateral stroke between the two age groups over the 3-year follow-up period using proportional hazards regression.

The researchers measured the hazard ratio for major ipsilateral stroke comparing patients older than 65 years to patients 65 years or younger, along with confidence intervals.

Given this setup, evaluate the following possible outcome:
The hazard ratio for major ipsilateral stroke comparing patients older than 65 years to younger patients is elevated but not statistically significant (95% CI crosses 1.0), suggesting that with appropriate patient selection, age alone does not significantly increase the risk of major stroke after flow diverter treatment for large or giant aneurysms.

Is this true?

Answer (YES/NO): YES